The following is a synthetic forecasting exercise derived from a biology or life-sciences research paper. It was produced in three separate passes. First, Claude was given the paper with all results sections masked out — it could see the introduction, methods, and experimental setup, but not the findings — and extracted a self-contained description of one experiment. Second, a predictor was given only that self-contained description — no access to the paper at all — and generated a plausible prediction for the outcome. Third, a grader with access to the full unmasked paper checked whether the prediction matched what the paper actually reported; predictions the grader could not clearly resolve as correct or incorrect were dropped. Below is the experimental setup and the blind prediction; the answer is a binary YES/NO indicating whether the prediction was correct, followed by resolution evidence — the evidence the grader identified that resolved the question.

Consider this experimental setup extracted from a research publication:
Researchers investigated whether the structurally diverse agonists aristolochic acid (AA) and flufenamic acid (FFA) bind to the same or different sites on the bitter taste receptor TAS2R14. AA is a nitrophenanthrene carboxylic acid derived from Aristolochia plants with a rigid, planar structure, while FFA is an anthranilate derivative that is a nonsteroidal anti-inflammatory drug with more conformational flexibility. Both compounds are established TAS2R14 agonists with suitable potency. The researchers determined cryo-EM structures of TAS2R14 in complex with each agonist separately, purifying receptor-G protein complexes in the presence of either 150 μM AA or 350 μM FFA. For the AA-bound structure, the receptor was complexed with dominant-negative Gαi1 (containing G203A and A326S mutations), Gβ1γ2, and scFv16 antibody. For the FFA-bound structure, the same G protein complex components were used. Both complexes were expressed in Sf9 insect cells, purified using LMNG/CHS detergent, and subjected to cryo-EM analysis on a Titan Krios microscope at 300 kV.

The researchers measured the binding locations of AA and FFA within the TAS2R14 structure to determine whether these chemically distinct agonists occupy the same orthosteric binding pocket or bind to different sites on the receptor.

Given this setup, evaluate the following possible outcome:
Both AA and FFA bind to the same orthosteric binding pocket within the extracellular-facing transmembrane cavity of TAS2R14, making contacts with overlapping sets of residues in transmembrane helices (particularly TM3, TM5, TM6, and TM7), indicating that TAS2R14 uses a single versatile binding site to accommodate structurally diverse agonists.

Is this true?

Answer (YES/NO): NO